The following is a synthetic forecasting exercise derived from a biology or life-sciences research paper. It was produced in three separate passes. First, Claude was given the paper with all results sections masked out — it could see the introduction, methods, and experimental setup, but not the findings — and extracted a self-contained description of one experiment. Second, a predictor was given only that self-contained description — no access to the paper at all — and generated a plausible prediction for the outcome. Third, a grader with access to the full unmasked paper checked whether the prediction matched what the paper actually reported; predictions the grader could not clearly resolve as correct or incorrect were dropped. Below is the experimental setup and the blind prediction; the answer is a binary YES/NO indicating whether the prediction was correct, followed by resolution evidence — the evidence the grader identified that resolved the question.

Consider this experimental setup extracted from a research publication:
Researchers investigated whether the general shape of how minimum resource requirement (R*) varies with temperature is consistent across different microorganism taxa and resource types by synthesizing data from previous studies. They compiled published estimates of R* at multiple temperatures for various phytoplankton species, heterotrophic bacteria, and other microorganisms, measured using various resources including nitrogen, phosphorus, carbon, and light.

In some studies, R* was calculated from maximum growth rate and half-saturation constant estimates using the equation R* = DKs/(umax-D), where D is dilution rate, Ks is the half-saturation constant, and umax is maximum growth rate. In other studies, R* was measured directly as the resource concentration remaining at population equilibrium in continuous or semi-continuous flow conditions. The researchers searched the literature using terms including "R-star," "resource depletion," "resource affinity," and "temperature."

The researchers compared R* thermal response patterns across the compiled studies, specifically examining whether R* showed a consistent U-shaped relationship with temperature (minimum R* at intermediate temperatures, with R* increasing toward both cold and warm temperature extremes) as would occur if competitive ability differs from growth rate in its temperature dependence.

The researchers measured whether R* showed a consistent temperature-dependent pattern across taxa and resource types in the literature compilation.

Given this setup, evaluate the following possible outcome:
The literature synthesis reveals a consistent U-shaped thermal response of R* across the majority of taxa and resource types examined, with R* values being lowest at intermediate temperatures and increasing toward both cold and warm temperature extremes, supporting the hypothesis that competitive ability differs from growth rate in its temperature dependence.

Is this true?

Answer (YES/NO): YES